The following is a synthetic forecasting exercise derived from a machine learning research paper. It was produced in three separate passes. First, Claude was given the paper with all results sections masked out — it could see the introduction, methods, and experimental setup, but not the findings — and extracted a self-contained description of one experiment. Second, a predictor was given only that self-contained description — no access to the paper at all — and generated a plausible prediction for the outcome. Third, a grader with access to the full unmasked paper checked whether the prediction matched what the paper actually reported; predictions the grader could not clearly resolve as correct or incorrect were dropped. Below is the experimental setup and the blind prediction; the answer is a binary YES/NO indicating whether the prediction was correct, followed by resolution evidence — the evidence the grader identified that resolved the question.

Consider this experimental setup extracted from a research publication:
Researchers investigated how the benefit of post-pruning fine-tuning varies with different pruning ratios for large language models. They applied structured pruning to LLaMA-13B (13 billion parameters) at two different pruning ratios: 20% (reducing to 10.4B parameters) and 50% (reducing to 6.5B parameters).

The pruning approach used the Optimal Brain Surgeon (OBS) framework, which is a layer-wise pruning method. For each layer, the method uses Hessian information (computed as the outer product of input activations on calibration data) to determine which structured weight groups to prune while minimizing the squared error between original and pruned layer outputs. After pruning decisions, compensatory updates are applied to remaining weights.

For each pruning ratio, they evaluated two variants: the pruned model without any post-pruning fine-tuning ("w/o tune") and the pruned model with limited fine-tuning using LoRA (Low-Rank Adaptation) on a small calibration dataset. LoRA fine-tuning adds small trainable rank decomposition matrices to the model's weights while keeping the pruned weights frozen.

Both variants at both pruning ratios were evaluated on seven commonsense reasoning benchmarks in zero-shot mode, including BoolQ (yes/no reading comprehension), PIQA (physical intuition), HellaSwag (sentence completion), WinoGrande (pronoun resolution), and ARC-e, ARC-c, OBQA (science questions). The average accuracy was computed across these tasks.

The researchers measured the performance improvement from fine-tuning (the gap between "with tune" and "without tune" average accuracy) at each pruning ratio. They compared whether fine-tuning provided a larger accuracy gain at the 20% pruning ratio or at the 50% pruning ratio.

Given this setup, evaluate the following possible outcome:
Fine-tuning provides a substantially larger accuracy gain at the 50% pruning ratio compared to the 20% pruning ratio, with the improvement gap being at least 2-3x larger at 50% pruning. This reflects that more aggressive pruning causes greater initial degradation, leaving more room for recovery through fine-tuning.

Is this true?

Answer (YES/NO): NO